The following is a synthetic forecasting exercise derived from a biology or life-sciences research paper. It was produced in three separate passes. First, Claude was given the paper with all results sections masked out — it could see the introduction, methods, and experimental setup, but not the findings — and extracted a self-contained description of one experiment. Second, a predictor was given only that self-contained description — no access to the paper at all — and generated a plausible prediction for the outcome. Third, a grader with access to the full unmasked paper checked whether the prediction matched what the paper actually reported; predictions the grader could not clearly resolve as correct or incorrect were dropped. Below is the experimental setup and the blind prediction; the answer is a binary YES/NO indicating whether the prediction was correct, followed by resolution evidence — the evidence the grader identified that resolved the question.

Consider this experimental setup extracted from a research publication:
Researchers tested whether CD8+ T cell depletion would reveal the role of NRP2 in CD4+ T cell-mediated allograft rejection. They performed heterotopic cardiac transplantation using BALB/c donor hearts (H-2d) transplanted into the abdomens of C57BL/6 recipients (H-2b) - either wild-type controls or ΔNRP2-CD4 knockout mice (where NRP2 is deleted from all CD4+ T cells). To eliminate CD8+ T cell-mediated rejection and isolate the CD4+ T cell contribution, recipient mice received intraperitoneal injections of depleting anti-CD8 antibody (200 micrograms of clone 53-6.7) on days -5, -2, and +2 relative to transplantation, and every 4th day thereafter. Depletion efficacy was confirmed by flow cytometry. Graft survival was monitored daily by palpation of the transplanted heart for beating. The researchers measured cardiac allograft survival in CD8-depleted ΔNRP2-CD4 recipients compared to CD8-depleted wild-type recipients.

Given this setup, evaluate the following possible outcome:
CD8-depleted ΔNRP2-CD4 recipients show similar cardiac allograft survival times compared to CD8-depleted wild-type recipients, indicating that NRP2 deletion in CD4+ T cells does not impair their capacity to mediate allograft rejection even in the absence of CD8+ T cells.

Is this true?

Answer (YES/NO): NO